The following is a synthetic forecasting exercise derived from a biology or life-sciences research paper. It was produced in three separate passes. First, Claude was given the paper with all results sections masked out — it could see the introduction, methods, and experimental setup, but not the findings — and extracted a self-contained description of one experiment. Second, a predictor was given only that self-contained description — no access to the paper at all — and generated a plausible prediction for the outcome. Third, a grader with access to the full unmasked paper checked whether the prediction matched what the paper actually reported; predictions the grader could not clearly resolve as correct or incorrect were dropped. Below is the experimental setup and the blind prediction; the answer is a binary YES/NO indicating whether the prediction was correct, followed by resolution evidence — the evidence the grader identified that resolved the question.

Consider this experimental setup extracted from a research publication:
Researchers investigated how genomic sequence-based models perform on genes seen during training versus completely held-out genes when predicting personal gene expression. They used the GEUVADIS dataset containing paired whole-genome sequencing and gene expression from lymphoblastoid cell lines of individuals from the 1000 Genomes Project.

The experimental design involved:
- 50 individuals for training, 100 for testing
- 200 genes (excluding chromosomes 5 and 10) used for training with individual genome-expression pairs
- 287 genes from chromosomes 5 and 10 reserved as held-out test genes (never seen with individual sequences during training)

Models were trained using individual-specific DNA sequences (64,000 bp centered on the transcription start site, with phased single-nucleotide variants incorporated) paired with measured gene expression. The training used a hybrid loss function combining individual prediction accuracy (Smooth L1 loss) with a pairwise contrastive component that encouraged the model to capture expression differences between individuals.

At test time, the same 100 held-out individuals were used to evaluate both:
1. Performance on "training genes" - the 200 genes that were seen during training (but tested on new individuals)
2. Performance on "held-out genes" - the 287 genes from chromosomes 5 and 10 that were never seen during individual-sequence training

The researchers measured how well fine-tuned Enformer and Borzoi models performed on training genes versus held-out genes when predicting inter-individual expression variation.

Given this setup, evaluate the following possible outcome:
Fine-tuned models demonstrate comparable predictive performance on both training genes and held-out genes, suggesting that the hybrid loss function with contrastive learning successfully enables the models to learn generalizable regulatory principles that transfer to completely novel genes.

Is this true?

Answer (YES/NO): NO